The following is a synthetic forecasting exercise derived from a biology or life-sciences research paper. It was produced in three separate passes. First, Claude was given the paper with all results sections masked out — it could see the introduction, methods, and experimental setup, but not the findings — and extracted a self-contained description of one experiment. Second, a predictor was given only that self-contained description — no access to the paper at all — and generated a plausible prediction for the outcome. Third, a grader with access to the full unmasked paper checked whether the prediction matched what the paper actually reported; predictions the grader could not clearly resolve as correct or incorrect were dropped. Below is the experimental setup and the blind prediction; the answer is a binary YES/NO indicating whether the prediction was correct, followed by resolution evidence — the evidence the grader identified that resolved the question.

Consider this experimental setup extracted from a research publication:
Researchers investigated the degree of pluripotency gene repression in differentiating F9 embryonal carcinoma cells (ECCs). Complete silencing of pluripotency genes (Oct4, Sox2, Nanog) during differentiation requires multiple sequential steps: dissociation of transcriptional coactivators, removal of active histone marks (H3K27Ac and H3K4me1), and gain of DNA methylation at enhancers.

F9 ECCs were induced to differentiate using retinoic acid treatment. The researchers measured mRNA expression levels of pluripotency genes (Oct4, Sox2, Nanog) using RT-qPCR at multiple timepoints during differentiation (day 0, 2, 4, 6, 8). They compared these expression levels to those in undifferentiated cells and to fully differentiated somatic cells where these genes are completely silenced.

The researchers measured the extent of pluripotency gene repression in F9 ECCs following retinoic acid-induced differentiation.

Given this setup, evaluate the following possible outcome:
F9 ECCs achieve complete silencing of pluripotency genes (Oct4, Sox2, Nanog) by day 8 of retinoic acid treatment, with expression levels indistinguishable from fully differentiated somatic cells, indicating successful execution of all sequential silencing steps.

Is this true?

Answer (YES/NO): NO